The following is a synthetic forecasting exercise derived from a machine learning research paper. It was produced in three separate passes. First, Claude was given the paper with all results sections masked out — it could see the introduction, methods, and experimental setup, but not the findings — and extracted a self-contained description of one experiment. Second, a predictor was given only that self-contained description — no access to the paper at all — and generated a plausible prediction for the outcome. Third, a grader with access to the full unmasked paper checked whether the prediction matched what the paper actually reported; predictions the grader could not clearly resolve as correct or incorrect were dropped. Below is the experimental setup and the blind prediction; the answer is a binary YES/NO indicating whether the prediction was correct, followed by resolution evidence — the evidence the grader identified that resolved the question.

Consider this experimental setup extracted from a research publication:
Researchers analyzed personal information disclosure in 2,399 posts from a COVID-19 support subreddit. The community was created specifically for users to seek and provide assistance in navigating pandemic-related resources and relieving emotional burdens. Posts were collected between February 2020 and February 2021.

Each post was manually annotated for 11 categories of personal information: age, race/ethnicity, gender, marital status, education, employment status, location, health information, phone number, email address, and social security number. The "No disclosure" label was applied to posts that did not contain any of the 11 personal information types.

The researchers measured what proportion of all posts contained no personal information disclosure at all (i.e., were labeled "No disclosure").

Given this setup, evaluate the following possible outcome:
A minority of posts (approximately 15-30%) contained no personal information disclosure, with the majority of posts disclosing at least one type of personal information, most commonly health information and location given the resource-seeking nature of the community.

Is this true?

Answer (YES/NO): NO